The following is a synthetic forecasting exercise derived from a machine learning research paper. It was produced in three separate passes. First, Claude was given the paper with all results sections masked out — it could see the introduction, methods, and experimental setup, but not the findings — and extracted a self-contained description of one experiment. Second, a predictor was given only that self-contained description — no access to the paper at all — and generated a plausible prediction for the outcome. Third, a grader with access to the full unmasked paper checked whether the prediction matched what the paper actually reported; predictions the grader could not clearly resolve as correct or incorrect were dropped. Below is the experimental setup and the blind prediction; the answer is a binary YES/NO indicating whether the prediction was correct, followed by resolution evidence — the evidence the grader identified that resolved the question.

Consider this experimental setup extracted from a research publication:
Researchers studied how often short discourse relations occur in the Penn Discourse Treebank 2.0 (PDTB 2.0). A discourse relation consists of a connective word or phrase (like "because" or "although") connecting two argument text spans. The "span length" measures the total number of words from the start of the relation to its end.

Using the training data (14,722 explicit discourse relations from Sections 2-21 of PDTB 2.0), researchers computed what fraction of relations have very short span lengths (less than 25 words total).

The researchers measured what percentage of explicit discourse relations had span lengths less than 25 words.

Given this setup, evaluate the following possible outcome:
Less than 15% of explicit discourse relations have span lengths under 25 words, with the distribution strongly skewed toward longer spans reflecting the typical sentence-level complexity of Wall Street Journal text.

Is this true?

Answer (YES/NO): NO